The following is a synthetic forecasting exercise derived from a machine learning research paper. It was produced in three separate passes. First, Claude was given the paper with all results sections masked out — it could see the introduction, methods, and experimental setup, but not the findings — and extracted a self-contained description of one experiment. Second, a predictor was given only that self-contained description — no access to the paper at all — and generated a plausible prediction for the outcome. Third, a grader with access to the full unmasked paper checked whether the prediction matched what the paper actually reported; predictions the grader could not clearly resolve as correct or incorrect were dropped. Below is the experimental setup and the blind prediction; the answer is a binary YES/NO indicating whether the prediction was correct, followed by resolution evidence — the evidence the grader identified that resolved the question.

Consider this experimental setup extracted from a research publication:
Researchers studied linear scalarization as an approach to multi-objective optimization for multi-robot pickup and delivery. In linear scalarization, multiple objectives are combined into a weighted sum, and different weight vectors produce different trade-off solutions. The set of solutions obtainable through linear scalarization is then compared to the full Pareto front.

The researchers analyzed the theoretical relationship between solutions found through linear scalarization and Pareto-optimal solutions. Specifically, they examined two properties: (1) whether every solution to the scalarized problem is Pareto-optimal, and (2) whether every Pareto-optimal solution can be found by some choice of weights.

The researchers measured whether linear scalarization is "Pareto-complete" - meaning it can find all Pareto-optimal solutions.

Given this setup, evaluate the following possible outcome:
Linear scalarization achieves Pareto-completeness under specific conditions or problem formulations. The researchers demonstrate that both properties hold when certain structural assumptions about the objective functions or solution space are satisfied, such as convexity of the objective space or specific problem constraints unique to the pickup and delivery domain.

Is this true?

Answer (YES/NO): NO